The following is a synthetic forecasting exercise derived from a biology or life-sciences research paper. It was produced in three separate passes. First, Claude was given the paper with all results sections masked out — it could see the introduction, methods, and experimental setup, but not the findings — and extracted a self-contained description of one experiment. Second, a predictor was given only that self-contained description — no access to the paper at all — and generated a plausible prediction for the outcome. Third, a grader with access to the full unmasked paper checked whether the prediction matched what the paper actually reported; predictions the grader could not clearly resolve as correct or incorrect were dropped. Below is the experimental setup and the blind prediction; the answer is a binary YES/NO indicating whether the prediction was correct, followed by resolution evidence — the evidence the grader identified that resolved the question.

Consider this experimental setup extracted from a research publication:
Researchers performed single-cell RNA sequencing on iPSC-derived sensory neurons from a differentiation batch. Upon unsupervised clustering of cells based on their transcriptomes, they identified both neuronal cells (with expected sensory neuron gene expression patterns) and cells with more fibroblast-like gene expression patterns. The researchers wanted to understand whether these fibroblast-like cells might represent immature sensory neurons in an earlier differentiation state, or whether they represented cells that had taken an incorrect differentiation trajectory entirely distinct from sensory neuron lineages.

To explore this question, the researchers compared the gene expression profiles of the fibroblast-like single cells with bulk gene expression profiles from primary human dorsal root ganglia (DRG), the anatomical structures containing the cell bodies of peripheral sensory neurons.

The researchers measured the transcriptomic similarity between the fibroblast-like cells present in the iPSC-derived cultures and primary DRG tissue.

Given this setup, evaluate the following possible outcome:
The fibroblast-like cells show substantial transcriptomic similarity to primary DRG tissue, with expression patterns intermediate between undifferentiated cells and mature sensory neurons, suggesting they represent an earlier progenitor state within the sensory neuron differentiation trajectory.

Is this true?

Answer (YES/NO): NO